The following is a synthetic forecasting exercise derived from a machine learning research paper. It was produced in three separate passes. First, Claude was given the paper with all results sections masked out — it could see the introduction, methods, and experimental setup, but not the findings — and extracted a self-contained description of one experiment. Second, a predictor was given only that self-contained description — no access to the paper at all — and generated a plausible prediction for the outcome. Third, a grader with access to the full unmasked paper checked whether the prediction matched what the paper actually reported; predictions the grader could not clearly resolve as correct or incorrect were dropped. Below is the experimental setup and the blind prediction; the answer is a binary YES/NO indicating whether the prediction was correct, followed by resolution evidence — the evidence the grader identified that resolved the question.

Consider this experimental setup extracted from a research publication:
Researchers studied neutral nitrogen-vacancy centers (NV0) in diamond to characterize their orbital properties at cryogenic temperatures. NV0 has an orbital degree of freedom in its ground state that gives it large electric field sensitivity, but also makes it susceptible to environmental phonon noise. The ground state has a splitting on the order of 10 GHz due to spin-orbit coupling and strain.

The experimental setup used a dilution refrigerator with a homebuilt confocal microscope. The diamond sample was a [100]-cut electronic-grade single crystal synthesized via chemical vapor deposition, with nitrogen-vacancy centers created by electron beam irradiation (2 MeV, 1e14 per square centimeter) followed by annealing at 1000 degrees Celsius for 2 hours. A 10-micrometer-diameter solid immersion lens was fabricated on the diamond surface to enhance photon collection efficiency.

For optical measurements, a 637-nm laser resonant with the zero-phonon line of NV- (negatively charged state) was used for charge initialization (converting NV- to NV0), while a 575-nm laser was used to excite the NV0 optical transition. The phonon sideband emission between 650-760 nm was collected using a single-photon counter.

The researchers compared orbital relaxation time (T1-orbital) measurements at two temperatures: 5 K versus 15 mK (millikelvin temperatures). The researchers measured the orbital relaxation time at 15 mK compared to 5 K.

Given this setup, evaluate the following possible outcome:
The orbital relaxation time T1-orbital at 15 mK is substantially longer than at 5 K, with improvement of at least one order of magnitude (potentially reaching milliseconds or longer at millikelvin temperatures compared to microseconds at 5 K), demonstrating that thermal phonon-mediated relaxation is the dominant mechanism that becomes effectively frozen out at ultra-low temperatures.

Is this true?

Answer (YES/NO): NO